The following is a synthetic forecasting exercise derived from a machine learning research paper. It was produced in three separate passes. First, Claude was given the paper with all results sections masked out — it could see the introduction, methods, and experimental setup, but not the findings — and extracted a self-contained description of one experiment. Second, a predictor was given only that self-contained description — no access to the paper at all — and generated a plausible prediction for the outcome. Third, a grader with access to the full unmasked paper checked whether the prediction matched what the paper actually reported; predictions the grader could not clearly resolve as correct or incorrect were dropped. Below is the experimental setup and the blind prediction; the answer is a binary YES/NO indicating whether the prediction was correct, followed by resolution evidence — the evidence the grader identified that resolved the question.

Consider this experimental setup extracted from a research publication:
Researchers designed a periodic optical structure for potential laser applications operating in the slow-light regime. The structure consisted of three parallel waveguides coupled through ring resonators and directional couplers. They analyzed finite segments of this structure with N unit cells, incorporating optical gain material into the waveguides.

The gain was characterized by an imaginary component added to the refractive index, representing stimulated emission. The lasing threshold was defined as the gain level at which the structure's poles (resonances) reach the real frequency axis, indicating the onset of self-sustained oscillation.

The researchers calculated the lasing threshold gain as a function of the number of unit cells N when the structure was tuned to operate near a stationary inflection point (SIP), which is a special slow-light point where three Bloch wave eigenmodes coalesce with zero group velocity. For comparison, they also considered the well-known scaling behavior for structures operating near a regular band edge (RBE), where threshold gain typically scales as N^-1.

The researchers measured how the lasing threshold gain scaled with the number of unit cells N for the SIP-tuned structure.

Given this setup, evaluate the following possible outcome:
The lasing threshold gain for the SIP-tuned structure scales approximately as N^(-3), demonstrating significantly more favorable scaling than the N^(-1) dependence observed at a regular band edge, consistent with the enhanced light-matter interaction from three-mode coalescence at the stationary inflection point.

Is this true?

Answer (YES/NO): YES